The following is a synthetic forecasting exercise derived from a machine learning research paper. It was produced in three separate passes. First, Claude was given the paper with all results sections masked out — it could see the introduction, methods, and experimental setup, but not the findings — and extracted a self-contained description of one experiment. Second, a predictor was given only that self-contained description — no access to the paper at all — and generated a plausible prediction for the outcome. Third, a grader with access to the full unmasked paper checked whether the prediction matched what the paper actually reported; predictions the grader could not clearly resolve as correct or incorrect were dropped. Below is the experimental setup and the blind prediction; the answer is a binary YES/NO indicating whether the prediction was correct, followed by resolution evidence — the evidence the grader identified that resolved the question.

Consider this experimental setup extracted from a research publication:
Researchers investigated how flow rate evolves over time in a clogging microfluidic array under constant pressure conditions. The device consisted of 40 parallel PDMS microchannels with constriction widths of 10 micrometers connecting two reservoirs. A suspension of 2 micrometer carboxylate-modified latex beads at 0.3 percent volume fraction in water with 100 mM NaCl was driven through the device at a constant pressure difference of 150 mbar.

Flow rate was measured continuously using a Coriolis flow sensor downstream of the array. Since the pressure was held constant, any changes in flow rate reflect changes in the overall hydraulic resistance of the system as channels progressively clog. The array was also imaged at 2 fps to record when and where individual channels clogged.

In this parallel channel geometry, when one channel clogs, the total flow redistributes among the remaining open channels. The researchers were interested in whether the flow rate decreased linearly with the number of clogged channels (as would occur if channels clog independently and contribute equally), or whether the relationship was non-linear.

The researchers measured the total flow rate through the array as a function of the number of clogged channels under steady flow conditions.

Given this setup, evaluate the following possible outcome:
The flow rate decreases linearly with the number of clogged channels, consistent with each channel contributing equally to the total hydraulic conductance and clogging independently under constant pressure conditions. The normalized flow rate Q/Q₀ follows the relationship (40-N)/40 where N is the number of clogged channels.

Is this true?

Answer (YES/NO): YES